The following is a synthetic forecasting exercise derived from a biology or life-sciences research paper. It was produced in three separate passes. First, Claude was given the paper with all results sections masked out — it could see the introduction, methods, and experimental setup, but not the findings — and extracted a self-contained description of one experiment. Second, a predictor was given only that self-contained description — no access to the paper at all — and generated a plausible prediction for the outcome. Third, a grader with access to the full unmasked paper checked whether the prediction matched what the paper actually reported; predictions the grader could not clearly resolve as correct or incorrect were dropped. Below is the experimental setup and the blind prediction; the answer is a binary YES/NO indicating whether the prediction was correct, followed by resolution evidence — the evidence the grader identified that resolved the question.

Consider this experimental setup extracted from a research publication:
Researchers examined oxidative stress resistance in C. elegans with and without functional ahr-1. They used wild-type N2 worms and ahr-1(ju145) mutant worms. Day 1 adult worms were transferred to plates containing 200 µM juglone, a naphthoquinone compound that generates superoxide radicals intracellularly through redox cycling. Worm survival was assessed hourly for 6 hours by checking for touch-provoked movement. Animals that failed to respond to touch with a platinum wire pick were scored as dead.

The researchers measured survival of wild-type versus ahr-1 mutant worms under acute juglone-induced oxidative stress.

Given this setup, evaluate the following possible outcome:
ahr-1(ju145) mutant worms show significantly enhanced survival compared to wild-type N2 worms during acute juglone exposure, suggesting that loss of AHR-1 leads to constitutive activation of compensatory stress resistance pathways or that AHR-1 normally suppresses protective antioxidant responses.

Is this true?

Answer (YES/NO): NO